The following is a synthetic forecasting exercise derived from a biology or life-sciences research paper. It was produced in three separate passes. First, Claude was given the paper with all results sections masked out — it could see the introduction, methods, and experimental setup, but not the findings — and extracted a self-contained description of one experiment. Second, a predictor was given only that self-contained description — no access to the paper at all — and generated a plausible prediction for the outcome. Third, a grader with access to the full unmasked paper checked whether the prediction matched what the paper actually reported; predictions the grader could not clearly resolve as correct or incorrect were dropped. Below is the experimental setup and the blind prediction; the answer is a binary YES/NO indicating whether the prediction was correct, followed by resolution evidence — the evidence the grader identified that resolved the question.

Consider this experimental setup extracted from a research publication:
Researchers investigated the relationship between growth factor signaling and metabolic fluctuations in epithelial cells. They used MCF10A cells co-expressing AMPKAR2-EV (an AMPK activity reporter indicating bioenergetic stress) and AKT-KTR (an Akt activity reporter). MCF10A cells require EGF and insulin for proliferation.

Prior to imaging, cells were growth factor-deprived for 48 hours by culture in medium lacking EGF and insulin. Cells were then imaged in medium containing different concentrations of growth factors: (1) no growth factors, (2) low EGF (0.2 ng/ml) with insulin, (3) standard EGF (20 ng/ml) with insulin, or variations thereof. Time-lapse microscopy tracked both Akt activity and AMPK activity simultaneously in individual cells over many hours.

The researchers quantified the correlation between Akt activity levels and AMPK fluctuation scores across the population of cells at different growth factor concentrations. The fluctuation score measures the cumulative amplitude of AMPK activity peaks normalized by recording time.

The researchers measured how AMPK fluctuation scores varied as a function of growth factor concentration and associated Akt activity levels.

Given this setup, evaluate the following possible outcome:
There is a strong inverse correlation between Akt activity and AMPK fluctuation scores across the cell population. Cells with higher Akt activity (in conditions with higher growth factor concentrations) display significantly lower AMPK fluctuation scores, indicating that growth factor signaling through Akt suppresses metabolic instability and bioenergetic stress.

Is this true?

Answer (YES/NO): YES